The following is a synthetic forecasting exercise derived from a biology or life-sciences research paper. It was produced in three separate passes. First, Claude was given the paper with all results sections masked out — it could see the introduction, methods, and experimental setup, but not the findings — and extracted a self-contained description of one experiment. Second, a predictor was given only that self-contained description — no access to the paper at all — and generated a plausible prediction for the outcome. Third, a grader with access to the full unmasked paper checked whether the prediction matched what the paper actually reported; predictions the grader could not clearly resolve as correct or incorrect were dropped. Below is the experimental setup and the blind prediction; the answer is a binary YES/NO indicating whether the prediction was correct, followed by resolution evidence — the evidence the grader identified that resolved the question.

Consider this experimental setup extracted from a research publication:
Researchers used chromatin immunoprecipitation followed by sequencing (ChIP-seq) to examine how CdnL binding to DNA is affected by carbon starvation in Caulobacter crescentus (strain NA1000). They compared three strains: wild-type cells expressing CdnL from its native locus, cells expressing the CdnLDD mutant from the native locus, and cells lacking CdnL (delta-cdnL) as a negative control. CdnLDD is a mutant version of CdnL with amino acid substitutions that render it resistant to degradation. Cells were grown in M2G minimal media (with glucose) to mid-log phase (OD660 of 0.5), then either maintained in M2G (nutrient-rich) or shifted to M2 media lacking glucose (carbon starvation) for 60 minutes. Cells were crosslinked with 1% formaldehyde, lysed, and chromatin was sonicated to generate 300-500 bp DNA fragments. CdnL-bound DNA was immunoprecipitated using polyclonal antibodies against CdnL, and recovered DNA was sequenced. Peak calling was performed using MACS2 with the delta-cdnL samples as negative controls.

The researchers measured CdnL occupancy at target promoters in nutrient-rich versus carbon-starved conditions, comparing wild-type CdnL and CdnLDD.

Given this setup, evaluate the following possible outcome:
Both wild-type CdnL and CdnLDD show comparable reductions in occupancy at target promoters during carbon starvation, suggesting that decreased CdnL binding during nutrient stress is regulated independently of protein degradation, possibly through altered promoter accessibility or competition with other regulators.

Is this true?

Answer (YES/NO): YES